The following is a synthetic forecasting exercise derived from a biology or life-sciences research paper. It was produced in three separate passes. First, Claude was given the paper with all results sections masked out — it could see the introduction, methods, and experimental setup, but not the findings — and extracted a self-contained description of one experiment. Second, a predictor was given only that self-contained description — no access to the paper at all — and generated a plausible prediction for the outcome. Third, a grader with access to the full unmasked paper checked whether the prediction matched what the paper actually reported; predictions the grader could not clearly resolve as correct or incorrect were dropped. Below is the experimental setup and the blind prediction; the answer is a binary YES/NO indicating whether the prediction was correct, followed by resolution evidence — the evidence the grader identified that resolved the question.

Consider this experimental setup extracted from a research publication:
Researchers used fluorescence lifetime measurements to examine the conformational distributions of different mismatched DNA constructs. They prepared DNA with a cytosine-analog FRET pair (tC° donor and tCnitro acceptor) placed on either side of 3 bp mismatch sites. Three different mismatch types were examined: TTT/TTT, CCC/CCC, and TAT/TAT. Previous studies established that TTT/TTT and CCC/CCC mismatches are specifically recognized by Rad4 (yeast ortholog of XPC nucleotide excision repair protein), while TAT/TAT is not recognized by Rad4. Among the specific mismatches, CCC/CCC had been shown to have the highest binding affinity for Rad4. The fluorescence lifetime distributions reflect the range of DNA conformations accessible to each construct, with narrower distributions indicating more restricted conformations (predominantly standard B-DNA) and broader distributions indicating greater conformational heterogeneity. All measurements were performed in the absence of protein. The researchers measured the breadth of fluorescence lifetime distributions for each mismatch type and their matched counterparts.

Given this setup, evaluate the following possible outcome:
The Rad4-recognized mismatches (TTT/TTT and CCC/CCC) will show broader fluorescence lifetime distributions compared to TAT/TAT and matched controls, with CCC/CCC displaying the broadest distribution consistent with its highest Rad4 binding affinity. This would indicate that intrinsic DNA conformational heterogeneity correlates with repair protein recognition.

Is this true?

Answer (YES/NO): YES